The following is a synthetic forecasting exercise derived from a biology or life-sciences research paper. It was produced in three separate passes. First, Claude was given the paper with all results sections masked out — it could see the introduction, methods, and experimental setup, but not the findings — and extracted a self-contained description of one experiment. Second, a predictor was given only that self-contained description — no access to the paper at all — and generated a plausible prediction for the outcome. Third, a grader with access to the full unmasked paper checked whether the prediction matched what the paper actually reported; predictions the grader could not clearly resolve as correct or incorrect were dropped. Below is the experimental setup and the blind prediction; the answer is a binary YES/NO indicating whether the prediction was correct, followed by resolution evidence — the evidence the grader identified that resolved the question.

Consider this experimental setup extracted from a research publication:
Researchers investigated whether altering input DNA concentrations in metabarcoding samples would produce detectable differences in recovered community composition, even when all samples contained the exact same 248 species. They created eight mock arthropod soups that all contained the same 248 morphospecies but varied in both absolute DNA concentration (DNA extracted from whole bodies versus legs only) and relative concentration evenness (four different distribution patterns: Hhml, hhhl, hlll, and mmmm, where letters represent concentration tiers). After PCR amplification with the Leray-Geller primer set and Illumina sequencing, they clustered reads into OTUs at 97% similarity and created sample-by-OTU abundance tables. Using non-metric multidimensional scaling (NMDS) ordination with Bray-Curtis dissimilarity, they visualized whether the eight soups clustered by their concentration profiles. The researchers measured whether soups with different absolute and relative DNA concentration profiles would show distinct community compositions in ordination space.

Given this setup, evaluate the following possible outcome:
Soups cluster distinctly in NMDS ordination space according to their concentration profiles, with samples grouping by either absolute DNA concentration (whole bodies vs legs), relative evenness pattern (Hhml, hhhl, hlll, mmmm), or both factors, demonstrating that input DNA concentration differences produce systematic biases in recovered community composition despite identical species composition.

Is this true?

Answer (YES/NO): YES